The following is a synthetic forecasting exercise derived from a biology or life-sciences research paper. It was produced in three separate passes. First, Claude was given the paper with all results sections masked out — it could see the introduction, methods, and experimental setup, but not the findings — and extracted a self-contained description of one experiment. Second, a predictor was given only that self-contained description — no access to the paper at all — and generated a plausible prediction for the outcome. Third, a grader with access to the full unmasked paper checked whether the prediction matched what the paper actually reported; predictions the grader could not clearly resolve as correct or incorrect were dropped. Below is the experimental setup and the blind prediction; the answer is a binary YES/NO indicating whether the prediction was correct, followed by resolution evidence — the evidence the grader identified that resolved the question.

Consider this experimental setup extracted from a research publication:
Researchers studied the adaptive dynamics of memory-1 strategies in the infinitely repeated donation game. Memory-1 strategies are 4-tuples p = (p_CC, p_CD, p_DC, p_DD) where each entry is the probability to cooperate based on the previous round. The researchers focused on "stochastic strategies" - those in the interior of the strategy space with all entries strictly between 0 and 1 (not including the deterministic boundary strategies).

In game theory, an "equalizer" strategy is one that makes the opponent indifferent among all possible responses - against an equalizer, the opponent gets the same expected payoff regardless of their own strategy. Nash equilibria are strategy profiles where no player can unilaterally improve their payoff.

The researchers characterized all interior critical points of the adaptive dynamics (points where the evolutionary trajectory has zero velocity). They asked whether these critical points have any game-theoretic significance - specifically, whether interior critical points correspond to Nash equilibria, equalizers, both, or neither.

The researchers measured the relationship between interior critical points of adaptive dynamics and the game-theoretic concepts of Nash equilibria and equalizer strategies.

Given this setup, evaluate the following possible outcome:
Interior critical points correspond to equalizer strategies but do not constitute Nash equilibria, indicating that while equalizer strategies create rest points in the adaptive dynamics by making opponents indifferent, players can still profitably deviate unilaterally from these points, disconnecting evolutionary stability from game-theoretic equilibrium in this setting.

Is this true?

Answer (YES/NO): NO